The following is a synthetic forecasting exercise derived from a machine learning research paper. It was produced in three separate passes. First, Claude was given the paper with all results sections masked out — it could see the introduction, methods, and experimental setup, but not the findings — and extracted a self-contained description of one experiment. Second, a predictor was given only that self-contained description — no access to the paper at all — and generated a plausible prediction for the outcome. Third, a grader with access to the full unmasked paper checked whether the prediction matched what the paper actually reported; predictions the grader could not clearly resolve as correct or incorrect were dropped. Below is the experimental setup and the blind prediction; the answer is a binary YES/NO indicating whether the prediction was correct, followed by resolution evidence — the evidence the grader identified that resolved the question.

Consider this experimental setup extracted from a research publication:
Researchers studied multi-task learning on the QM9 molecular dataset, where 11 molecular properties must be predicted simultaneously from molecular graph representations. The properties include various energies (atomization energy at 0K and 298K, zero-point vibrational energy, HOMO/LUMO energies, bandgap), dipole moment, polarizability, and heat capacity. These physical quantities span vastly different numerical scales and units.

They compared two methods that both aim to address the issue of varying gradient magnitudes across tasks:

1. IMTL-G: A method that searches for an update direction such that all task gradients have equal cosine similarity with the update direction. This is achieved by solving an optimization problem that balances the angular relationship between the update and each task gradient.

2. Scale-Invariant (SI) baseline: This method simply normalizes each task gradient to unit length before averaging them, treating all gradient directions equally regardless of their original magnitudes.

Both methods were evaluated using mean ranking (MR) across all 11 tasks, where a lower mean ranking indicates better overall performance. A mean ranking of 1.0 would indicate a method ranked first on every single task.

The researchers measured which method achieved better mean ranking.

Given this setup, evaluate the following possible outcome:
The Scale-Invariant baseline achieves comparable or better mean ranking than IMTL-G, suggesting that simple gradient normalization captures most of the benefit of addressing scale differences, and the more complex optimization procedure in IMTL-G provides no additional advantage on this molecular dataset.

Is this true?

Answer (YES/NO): YES